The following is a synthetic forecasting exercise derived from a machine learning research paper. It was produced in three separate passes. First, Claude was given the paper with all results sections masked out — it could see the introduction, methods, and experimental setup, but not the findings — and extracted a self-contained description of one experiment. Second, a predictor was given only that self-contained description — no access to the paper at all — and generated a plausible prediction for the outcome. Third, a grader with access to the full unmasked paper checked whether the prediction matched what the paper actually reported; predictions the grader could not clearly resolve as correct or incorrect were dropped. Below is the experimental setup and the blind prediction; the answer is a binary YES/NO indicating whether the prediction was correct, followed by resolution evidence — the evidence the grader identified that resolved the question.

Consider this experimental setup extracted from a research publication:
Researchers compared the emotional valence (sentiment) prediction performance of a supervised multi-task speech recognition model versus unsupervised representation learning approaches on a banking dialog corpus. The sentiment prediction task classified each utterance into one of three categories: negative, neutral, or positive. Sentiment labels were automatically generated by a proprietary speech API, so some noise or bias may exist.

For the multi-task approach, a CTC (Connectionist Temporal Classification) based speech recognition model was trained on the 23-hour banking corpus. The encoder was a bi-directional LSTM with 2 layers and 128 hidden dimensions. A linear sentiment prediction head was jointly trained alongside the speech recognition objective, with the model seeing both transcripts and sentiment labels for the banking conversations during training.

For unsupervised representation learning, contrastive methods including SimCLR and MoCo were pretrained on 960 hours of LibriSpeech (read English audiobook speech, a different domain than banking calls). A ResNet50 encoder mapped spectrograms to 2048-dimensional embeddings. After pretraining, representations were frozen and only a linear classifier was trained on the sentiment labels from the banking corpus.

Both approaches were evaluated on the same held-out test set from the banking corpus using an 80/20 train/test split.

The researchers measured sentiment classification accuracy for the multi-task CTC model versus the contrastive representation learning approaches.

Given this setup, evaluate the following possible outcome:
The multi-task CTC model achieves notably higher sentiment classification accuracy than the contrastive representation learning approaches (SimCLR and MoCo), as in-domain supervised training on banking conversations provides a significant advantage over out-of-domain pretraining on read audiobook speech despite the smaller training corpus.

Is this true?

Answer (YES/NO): YES